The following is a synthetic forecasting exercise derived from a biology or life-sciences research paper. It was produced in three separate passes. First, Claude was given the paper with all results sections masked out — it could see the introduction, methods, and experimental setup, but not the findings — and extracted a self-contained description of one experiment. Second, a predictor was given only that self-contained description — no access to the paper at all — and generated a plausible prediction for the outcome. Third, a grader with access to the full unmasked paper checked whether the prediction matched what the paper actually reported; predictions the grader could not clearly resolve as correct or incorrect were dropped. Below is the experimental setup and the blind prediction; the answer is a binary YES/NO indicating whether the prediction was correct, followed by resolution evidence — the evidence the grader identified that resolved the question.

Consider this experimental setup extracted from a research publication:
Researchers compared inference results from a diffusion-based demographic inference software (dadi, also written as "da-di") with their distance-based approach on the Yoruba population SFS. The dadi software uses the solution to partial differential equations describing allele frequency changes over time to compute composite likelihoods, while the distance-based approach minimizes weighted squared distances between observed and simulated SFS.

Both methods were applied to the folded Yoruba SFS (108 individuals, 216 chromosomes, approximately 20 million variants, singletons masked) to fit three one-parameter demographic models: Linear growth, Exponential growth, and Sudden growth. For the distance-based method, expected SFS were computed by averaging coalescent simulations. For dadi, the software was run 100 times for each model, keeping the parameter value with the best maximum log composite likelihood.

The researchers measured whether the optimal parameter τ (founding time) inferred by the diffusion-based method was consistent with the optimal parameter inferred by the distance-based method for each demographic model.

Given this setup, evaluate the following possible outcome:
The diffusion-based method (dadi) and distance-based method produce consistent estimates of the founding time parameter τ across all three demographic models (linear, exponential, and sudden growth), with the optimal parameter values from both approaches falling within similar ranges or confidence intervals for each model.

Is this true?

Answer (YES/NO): YES